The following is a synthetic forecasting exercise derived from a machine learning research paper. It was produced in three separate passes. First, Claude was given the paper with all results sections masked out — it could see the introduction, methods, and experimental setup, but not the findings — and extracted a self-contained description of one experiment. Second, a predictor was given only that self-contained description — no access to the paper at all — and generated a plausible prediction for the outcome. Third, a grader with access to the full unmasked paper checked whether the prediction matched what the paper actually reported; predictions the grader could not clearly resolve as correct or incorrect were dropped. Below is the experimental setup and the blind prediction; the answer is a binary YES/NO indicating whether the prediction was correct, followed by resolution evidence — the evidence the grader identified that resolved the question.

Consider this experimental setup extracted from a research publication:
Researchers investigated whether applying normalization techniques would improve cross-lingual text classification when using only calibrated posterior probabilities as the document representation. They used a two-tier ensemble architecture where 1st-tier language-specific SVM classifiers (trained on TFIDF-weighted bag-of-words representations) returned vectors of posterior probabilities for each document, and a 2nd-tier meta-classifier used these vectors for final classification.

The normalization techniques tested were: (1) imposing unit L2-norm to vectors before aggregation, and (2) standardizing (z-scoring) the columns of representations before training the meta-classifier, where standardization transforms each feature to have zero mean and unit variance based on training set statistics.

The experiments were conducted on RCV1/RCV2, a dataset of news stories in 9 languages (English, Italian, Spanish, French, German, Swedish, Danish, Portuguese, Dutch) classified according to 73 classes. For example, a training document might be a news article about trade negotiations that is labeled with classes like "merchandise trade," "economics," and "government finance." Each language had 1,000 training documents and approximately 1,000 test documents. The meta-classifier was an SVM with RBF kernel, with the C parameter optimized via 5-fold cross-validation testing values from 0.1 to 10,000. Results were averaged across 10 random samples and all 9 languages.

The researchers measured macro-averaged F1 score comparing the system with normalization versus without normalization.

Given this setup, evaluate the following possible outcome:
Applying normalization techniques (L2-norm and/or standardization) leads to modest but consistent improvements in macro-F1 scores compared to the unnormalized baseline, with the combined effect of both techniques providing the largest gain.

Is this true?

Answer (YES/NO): NO